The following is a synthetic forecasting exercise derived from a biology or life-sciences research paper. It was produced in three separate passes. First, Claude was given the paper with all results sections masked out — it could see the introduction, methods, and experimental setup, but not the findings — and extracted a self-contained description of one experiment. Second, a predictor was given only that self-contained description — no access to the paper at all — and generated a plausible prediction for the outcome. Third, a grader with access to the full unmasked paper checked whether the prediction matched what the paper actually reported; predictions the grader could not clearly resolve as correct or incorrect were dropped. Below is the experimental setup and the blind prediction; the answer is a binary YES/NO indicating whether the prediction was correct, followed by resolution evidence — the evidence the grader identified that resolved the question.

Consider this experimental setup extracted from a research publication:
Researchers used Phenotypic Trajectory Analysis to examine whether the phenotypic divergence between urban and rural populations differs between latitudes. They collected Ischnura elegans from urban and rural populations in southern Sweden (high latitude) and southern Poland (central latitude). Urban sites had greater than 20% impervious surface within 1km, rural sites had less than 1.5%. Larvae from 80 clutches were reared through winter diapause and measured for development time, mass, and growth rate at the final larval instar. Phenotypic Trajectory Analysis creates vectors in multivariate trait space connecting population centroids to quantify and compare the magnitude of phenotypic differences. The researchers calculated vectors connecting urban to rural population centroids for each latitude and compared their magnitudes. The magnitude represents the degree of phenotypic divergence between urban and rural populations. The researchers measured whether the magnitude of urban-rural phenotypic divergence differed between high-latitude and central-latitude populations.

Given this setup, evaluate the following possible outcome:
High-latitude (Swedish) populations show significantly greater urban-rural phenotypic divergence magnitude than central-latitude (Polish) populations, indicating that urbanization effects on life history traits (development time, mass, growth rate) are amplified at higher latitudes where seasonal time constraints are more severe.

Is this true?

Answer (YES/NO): NO